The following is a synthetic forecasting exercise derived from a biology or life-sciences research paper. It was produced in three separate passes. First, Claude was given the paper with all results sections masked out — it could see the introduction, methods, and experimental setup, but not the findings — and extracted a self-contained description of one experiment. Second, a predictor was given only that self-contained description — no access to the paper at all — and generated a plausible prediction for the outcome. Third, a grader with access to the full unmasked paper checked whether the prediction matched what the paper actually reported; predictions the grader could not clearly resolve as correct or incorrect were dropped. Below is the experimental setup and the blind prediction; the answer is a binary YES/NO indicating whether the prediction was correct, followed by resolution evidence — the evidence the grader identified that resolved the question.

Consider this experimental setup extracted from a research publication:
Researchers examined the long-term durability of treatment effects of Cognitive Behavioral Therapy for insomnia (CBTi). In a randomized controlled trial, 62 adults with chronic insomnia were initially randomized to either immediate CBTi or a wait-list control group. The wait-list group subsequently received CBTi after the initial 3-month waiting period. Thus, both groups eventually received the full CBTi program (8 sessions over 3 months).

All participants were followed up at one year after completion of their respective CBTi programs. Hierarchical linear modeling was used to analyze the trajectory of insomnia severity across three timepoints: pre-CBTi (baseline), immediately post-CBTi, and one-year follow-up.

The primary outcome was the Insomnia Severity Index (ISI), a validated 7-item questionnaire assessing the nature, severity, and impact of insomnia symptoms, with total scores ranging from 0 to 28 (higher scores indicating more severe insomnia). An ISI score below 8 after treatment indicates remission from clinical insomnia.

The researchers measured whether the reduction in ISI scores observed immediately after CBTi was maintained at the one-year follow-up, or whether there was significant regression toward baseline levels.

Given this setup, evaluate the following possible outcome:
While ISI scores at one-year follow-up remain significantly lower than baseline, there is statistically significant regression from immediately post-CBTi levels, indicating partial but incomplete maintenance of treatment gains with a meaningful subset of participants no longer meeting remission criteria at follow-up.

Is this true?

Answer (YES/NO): NO